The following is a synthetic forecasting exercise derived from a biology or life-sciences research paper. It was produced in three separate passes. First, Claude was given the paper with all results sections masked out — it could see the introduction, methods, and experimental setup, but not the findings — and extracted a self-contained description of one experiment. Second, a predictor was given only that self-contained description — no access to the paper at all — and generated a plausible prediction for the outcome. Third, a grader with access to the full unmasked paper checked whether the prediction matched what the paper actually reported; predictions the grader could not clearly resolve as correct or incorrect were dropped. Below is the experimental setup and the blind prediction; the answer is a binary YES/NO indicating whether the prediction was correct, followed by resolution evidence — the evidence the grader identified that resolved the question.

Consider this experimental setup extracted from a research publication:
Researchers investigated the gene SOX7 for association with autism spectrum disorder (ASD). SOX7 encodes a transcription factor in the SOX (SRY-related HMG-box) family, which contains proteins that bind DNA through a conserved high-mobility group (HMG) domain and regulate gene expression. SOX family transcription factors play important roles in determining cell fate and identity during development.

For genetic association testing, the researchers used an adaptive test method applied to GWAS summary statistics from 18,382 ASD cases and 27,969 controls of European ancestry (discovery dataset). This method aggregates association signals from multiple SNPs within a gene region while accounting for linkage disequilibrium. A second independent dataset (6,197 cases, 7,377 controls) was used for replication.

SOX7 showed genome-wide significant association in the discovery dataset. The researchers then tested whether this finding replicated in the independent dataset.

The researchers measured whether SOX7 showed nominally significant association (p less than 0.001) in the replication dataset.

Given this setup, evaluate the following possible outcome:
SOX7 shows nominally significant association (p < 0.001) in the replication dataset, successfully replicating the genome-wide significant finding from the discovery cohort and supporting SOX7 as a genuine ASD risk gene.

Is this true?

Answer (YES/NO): YES